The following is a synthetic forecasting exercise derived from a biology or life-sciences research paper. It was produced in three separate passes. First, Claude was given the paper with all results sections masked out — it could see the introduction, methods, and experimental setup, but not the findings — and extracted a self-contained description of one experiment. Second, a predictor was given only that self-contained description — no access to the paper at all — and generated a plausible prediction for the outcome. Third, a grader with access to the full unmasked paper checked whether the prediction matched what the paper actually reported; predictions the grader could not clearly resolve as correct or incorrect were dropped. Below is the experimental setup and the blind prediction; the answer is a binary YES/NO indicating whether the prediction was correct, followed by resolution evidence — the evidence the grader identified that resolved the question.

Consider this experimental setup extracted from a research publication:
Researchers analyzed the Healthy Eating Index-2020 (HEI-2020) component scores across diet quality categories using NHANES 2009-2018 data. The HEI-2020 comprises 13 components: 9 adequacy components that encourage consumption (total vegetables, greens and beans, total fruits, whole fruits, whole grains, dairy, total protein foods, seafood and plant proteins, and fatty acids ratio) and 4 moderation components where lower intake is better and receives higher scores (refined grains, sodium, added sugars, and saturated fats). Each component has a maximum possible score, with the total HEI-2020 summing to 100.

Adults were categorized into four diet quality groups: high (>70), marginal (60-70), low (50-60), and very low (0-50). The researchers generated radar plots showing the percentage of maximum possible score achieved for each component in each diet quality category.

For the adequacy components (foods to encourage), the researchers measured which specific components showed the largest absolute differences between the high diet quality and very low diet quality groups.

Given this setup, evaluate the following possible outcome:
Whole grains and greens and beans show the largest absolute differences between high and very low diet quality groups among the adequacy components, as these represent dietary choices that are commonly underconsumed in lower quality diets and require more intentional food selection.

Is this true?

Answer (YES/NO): NO